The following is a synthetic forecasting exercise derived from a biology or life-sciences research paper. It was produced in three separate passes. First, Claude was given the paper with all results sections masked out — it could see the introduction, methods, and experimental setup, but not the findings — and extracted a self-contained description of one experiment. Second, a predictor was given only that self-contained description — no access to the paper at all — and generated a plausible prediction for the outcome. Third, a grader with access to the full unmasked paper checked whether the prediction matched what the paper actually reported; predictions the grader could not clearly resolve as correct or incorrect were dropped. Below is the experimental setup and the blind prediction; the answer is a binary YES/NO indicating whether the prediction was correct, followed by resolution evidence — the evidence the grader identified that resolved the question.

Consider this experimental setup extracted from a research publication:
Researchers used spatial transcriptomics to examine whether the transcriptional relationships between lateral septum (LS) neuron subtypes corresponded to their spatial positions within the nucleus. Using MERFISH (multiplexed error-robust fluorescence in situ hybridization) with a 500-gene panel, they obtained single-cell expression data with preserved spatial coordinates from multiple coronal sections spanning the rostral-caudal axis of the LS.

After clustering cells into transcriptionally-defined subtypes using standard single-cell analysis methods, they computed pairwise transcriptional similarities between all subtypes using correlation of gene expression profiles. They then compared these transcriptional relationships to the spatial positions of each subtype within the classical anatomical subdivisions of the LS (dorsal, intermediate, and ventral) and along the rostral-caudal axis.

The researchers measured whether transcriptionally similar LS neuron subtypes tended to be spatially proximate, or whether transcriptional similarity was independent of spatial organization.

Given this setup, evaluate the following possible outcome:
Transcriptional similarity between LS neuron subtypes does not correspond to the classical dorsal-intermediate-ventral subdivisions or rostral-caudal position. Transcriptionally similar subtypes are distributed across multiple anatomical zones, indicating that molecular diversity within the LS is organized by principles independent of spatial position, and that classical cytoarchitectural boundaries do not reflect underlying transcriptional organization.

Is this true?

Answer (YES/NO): NO